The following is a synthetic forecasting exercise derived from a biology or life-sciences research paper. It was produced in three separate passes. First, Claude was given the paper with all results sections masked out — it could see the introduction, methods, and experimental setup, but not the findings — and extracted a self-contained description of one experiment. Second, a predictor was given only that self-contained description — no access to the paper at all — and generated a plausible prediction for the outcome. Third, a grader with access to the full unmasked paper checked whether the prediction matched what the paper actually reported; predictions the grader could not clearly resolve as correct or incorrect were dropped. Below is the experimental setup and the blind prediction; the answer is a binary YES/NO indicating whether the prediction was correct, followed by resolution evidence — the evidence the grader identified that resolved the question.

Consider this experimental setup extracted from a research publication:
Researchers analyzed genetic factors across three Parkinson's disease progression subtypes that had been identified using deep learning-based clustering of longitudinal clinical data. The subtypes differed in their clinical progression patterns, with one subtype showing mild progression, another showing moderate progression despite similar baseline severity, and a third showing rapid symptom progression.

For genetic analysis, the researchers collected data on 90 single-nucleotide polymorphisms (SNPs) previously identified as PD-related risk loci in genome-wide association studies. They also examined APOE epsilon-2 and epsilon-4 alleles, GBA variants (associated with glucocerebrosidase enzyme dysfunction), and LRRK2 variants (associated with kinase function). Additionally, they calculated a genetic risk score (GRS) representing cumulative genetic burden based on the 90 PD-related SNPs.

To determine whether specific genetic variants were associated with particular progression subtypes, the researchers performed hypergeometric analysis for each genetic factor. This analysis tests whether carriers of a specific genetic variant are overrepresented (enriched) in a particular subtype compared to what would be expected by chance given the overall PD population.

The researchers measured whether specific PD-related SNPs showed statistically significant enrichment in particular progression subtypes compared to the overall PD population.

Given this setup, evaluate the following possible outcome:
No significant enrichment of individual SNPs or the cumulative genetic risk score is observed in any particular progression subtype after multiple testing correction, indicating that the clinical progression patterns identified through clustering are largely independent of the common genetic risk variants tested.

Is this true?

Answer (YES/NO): NO